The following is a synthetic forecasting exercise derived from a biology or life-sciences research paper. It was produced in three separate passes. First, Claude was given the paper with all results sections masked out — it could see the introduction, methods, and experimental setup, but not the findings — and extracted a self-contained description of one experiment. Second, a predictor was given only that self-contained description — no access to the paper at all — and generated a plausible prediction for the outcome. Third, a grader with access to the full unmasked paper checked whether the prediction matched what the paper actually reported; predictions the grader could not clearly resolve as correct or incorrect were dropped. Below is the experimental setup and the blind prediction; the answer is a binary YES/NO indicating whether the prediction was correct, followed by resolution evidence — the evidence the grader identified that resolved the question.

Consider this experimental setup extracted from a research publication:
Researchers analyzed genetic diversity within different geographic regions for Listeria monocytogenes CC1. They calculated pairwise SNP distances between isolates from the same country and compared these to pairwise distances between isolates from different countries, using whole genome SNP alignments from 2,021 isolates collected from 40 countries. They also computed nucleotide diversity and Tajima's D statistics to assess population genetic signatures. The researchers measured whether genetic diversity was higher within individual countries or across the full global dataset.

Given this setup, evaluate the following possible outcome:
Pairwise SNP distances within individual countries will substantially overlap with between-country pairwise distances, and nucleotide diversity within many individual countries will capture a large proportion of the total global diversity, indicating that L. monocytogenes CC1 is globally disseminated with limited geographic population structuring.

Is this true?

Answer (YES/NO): NO